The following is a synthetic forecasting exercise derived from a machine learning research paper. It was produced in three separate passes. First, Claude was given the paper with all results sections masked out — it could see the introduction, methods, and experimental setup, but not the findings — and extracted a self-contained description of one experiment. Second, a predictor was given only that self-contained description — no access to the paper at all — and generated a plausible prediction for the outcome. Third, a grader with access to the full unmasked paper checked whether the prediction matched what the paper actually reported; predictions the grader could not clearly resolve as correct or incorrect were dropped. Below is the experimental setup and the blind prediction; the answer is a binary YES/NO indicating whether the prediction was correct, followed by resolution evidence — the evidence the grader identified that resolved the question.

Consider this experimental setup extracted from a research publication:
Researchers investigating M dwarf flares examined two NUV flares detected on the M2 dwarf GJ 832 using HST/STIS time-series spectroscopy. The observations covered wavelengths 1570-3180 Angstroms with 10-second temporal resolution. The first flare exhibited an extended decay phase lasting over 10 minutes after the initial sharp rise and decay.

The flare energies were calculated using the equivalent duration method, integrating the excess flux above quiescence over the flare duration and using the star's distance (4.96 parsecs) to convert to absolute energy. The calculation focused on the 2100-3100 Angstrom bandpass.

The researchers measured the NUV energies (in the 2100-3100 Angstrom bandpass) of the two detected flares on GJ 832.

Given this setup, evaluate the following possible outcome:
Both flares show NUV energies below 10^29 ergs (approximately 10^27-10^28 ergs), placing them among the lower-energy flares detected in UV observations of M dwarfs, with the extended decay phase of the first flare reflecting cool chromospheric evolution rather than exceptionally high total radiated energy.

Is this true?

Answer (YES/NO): NO